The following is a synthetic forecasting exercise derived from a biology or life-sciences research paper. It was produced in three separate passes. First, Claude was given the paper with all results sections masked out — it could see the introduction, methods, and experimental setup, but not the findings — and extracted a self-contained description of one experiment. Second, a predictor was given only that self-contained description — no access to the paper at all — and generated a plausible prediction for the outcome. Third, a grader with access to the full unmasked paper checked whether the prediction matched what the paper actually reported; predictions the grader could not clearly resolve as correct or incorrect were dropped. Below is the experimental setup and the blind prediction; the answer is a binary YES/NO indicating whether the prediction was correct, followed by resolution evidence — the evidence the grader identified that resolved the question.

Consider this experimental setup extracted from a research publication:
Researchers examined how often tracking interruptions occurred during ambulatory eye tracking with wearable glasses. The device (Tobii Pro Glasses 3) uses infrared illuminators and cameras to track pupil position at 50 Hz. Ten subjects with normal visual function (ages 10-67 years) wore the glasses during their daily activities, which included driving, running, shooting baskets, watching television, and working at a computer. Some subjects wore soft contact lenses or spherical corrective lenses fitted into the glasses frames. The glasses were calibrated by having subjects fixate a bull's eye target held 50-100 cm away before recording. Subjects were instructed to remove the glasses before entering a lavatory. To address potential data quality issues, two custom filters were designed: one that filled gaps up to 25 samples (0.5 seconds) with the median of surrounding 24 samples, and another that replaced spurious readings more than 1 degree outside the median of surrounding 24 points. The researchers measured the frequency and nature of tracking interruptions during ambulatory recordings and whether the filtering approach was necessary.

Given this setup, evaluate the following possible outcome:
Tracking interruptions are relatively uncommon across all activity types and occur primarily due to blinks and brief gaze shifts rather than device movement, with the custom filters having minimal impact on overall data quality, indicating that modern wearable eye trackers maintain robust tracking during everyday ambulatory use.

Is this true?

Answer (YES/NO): NO